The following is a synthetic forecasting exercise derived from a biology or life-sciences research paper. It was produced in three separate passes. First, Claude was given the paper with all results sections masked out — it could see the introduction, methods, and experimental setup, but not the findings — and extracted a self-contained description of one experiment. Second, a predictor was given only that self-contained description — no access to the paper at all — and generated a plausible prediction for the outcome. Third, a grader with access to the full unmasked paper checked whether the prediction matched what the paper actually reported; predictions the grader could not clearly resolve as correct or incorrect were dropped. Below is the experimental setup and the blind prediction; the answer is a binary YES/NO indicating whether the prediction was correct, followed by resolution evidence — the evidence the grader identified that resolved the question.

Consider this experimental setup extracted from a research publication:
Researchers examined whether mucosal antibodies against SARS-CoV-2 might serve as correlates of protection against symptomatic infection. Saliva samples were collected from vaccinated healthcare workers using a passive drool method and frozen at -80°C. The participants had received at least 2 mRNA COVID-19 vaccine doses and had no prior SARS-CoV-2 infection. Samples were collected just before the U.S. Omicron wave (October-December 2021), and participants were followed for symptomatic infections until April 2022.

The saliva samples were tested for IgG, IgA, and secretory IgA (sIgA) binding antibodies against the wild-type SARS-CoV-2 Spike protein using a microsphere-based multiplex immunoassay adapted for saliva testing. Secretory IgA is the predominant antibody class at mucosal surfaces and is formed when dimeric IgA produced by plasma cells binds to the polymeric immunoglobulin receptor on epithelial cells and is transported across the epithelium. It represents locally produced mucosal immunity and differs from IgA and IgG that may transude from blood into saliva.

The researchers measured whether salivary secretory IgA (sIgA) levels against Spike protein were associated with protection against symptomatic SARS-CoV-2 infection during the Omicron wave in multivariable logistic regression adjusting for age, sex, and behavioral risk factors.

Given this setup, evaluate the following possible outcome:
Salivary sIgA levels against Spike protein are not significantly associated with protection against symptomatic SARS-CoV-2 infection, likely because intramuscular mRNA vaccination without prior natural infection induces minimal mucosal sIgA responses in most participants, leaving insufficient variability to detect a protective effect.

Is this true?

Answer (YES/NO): YES